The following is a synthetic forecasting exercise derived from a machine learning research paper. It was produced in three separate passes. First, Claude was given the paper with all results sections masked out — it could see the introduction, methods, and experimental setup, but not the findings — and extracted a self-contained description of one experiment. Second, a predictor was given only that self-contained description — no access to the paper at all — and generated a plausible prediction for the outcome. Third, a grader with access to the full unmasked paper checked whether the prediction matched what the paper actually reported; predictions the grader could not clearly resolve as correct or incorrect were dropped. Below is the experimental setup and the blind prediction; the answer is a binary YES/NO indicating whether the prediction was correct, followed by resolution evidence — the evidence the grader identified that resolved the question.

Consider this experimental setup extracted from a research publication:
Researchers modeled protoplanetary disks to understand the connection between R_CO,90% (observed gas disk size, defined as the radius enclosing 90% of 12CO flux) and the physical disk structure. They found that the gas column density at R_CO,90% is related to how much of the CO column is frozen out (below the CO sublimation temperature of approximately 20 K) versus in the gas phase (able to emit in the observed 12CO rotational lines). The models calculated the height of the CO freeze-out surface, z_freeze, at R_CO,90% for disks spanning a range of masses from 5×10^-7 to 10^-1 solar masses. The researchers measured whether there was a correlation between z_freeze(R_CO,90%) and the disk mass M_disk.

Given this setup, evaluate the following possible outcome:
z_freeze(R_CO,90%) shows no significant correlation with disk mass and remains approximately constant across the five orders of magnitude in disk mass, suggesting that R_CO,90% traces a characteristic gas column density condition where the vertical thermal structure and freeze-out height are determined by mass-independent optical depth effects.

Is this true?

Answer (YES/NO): NO